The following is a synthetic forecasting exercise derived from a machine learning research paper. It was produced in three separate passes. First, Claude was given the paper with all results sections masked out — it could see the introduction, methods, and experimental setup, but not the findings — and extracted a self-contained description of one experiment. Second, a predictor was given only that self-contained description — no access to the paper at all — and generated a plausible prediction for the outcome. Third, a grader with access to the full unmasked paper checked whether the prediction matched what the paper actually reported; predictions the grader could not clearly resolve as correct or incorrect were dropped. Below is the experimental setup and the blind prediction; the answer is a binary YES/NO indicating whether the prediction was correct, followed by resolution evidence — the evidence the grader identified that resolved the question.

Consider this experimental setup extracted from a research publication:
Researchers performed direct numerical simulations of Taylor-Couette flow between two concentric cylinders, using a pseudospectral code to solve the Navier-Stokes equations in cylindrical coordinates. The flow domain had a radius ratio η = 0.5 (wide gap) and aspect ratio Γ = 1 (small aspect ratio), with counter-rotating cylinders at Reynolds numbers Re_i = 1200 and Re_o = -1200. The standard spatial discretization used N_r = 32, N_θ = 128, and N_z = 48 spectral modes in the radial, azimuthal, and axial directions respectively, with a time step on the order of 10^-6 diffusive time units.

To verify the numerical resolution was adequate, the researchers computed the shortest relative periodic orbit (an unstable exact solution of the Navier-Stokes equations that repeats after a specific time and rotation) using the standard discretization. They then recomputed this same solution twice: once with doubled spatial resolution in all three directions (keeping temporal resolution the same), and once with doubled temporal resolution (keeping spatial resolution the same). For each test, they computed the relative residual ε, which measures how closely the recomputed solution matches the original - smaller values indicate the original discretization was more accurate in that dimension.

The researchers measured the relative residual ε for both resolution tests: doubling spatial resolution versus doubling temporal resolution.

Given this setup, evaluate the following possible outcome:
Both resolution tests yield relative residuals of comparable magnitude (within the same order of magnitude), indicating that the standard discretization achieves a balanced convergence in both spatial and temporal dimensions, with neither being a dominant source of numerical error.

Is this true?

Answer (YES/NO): NO